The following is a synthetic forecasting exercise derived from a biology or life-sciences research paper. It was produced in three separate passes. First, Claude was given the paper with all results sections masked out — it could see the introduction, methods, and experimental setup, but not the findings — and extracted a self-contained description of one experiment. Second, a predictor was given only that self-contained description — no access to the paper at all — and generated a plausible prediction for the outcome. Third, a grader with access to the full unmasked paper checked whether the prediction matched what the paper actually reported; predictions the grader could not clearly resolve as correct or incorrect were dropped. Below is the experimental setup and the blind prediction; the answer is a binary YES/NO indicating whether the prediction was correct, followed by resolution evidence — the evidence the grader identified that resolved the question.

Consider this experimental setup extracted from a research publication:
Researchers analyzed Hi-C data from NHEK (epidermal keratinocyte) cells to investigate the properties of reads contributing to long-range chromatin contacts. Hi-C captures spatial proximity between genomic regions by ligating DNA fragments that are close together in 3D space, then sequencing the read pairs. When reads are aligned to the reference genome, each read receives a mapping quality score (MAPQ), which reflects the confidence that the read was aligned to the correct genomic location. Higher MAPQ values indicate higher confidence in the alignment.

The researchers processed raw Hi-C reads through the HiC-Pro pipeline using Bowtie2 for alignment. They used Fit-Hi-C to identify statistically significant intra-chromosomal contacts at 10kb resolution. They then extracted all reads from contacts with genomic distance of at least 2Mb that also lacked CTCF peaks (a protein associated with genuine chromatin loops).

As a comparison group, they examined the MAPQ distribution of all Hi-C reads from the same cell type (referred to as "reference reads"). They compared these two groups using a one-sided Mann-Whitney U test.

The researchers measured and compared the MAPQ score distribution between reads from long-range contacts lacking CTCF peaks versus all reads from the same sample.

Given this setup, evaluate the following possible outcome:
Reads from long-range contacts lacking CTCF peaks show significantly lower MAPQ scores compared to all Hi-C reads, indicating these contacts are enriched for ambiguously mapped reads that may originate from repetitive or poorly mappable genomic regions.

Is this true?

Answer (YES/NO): YES